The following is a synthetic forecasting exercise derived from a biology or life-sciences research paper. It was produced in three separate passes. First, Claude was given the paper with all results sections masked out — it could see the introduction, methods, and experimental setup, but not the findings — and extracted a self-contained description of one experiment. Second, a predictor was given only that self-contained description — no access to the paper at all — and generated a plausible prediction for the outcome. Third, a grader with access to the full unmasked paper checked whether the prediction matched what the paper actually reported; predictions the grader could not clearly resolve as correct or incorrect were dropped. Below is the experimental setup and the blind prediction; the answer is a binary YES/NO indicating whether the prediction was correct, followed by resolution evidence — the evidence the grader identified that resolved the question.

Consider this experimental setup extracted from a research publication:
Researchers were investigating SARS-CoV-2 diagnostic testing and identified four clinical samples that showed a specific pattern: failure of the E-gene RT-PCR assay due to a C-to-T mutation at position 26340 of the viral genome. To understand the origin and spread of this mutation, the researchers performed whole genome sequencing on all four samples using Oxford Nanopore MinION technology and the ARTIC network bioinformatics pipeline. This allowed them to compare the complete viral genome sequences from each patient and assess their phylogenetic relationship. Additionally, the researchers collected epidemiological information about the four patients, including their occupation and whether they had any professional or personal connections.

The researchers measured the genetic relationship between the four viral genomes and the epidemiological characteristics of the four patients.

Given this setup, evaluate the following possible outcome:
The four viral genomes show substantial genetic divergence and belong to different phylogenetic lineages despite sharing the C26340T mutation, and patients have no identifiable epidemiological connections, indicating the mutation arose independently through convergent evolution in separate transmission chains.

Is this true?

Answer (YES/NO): NO